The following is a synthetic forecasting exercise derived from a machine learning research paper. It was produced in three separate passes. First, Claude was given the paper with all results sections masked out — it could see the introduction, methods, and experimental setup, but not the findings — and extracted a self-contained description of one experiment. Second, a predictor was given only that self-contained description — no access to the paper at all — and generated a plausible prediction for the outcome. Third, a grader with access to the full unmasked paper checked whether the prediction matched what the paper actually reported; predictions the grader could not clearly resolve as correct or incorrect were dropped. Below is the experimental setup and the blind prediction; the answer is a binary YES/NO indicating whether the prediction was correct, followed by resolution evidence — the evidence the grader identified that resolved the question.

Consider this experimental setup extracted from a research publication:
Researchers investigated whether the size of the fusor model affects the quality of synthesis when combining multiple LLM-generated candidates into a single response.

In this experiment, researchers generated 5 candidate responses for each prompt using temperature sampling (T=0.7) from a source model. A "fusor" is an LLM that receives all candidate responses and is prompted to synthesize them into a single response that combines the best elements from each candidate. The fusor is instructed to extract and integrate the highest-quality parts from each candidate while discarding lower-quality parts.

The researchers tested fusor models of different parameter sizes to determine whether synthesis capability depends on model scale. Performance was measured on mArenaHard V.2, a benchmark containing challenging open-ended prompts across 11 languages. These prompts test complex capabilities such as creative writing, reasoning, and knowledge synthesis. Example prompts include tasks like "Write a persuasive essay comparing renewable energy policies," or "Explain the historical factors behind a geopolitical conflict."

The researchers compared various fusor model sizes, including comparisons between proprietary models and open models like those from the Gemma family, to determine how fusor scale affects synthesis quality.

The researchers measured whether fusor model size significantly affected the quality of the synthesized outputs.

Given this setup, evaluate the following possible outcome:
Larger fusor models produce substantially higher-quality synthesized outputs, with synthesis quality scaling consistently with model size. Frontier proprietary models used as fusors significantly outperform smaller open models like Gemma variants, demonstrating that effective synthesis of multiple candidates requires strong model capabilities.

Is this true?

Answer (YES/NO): YES